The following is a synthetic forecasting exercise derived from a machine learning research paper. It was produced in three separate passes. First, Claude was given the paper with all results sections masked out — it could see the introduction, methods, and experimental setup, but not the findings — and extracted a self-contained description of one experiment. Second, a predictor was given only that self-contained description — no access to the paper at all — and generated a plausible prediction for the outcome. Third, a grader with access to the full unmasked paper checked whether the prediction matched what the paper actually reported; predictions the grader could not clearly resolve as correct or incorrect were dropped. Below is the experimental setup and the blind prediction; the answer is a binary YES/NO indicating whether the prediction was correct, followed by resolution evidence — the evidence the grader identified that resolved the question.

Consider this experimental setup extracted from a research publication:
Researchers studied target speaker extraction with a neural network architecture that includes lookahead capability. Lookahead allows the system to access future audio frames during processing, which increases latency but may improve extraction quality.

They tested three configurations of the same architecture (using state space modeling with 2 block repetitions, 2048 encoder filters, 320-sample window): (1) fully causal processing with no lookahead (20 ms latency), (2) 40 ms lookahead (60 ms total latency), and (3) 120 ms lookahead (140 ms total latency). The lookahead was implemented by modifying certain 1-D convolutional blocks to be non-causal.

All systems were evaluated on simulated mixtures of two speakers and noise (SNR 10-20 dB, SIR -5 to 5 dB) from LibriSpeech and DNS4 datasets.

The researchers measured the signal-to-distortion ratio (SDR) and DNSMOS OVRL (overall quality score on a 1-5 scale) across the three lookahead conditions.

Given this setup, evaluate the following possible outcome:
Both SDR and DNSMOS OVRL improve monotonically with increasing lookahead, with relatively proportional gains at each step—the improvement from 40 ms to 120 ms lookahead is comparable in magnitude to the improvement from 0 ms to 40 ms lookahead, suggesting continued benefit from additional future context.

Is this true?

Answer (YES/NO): NO